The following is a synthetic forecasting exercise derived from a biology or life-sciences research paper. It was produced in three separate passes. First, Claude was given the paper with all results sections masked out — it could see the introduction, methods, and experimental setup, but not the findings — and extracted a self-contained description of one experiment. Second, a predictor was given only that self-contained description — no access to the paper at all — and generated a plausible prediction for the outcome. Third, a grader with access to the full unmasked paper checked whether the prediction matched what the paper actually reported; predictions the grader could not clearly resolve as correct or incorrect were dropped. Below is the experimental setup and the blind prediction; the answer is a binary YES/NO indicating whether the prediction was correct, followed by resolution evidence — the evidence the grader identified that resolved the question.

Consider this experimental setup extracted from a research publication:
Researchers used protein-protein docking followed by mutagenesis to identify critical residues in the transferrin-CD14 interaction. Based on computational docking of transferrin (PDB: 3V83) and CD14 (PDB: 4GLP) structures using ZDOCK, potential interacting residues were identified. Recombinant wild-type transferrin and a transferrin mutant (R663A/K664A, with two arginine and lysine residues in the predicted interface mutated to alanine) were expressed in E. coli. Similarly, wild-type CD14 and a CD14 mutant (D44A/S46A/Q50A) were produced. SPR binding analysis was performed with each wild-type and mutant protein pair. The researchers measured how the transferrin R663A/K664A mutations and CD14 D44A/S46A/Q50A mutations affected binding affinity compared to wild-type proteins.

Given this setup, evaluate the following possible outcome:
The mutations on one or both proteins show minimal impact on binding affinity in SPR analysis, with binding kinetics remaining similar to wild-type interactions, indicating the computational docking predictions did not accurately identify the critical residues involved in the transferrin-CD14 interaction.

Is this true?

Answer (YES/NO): NO